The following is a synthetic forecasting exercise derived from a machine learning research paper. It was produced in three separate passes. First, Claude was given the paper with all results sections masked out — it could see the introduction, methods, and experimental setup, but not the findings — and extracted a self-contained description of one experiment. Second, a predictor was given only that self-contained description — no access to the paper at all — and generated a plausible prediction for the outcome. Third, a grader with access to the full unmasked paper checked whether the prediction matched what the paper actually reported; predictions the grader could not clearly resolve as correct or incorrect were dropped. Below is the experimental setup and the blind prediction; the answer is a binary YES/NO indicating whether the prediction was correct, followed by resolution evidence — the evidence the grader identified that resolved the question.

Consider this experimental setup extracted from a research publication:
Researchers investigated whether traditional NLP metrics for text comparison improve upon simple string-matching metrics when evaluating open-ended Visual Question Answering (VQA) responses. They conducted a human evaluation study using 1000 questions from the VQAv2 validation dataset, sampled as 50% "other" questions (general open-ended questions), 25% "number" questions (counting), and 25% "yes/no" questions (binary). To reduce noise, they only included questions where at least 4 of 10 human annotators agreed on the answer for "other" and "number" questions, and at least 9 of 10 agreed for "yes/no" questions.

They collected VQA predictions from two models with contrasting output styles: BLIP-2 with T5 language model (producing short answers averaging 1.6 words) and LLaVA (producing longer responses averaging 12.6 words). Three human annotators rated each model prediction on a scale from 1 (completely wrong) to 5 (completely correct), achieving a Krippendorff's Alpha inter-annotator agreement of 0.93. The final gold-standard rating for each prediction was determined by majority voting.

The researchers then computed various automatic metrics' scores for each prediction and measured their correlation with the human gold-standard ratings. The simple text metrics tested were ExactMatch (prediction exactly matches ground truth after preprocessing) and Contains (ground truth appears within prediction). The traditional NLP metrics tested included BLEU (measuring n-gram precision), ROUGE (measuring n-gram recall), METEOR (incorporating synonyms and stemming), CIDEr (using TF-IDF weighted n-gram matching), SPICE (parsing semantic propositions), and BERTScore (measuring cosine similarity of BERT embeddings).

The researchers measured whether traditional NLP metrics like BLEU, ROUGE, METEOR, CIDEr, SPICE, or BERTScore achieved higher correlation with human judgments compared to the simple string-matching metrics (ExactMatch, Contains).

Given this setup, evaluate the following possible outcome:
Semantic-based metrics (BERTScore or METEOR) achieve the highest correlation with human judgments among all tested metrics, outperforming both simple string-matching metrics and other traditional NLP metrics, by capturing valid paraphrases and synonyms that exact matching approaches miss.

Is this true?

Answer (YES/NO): NO